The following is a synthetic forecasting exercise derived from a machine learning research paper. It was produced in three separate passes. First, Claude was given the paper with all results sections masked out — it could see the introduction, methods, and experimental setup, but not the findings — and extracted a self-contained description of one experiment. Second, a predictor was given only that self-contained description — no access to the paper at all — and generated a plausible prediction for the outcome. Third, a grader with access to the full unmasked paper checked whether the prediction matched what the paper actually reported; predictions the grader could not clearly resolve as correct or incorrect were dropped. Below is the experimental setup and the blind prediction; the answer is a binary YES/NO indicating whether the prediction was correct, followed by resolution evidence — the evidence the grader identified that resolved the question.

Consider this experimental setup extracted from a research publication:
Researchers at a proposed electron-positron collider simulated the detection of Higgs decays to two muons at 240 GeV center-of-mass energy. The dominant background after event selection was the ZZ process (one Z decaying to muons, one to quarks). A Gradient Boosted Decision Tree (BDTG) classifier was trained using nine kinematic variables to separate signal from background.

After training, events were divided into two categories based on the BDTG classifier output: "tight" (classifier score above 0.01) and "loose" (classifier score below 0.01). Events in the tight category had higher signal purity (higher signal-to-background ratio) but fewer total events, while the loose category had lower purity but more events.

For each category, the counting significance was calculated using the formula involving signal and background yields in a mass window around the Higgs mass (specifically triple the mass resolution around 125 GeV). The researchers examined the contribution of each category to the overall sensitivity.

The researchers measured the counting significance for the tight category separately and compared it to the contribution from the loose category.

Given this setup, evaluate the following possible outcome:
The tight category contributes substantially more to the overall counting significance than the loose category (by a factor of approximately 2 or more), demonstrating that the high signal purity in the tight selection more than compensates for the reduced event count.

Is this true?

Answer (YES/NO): YES